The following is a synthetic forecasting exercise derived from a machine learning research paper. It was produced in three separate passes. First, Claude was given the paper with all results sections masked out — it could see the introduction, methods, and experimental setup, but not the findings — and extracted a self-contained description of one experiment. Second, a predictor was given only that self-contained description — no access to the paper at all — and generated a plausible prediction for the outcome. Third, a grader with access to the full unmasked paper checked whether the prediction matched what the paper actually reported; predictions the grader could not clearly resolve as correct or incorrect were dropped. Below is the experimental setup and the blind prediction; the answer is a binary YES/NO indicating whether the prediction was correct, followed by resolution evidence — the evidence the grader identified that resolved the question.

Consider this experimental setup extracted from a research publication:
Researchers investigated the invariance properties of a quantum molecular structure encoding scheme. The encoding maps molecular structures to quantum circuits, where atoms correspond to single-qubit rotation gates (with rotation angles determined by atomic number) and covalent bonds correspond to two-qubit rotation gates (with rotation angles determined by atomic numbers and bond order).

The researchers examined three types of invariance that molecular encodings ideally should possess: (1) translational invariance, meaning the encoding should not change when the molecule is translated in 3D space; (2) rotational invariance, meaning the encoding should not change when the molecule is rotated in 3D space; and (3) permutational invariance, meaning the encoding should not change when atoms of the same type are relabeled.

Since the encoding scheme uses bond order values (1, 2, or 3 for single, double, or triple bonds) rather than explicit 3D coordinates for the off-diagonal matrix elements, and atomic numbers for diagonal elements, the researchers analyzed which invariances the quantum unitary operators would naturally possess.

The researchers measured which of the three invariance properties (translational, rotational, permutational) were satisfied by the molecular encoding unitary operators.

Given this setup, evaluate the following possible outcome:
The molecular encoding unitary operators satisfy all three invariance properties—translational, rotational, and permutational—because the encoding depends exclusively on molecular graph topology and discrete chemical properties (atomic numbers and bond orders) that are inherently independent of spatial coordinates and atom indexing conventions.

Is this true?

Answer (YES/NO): NO